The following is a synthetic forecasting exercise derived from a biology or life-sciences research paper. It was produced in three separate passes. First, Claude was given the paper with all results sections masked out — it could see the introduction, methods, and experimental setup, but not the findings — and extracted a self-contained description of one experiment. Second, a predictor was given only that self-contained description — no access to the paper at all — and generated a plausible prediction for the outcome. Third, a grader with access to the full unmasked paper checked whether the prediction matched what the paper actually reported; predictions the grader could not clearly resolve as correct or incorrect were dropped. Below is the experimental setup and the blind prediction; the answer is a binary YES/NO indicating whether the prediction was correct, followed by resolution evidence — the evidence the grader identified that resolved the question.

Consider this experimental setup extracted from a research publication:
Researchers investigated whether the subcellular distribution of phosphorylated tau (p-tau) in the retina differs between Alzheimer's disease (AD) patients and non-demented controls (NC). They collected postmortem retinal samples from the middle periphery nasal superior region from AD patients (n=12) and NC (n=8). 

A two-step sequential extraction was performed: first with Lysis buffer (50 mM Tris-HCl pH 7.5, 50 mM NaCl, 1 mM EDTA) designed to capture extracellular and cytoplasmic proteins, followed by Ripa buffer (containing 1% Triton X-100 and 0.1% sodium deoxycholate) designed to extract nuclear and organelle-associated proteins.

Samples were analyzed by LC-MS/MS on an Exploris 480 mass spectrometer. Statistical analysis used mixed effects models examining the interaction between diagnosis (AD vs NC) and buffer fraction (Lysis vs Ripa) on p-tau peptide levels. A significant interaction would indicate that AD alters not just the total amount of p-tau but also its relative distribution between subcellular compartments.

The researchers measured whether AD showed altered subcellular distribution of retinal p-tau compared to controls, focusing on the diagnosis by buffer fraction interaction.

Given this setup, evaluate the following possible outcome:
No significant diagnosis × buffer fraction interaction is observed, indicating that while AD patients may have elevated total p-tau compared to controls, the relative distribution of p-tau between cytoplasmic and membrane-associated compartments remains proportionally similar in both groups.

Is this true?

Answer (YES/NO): NO